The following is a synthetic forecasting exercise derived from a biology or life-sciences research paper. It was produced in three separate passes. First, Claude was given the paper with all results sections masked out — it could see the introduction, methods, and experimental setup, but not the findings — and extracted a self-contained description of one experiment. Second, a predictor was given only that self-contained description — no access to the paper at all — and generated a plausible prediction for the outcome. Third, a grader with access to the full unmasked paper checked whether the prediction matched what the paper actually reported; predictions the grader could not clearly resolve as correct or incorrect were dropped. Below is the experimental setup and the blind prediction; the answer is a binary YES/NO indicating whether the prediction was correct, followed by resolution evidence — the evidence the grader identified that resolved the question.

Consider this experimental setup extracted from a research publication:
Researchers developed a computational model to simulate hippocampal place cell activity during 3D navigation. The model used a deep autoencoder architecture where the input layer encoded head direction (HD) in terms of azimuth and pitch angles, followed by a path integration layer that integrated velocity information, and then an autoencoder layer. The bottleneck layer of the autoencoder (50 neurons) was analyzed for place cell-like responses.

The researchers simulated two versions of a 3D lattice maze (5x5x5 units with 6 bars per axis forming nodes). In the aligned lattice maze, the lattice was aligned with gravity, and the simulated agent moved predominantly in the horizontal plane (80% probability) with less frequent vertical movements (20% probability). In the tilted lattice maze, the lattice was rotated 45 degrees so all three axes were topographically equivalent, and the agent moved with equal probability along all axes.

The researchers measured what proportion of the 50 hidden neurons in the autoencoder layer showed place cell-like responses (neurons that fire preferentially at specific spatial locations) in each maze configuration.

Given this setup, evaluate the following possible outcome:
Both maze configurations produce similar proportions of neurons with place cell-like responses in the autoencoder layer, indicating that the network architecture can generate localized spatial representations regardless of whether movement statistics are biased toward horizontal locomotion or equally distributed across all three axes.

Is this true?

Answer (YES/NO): NO